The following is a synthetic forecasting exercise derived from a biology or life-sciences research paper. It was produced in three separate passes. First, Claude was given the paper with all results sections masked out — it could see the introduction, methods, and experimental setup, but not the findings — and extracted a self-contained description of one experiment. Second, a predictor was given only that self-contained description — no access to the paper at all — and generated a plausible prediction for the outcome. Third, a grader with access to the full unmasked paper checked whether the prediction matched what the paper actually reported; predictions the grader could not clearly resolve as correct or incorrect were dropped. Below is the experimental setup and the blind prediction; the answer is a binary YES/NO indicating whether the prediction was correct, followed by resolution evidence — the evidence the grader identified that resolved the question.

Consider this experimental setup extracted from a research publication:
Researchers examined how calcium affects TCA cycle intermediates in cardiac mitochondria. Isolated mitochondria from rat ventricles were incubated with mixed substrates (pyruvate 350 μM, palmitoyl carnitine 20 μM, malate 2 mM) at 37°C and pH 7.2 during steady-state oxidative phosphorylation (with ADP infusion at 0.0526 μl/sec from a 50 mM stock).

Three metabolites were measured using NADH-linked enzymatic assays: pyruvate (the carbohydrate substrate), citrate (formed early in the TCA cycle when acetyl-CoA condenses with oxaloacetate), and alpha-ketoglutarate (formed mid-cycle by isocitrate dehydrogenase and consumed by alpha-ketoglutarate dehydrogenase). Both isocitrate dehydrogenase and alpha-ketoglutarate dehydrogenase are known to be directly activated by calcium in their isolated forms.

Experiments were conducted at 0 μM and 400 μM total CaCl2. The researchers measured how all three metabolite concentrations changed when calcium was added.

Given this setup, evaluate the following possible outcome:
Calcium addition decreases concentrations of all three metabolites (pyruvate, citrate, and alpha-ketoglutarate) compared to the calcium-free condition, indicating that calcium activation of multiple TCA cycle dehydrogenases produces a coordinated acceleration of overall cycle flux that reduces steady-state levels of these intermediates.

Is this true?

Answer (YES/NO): NO